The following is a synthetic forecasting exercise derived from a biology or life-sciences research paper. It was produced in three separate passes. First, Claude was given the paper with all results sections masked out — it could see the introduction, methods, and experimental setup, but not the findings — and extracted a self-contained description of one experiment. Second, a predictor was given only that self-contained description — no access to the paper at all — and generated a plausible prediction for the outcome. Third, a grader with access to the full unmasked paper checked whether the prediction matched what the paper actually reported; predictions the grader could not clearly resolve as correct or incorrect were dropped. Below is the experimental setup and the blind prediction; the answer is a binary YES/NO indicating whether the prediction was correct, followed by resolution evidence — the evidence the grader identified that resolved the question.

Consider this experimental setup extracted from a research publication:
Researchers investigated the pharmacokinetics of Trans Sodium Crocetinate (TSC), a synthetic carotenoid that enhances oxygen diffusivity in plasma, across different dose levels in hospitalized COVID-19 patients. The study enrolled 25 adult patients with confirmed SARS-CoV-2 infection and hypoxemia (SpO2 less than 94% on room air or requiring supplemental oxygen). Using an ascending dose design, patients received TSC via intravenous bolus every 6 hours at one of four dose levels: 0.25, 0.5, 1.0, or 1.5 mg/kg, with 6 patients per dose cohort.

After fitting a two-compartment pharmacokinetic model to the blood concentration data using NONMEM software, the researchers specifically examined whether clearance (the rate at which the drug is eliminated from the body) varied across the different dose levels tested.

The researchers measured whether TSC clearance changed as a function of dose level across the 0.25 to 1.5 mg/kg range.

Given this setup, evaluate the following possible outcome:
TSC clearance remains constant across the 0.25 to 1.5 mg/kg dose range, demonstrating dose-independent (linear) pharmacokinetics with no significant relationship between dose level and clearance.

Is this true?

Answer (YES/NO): NO